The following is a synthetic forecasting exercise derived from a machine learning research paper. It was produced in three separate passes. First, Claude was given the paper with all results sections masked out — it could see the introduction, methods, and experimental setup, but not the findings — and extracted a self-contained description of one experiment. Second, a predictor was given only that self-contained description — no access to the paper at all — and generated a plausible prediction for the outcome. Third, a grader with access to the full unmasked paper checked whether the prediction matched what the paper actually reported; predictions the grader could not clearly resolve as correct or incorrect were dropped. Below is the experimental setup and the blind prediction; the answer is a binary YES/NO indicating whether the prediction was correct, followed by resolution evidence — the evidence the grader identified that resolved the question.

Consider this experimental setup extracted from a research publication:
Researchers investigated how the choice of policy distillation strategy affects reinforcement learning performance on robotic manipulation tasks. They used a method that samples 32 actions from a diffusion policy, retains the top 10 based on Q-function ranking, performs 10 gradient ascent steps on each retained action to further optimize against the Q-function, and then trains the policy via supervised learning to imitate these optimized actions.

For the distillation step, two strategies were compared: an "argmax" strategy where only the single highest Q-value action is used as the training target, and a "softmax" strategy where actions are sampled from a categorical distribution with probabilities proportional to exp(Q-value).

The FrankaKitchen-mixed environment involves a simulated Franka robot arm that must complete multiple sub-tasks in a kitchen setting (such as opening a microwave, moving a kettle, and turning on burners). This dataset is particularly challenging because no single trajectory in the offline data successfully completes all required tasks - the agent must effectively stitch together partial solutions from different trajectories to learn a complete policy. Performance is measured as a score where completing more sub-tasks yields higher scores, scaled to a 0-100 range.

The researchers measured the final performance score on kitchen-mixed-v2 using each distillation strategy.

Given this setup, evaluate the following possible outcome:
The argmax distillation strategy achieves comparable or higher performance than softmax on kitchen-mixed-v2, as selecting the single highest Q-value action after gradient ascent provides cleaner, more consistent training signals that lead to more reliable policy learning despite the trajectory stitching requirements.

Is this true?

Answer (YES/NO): NO